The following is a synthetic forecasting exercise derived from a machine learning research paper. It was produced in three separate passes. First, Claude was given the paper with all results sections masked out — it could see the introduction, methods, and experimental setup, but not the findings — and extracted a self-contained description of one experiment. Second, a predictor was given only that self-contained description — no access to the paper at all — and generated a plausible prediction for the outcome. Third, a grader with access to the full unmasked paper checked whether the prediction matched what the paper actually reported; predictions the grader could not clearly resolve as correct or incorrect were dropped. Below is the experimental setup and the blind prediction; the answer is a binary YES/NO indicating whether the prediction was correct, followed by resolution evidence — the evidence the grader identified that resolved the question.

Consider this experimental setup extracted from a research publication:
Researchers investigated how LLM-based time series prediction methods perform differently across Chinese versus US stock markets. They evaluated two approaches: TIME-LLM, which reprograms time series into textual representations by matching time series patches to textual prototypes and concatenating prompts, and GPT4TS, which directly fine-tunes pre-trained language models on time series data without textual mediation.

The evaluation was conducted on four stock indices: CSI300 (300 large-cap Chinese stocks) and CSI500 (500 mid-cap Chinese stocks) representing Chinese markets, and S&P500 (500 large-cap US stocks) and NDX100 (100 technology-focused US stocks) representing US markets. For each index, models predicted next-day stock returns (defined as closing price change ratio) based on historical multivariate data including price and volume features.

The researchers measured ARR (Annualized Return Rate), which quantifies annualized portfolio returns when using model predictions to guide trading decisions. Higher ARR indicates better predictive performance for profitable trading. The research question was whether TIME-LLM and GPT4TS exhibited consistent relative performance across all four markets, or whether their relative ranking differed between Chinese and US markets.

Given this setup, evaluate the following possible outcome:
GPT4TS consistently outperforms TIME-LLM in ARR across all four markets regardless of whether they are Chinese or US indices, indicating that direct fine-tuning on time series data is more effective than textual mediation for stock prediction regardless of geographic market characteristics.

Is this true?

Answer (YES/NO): NO